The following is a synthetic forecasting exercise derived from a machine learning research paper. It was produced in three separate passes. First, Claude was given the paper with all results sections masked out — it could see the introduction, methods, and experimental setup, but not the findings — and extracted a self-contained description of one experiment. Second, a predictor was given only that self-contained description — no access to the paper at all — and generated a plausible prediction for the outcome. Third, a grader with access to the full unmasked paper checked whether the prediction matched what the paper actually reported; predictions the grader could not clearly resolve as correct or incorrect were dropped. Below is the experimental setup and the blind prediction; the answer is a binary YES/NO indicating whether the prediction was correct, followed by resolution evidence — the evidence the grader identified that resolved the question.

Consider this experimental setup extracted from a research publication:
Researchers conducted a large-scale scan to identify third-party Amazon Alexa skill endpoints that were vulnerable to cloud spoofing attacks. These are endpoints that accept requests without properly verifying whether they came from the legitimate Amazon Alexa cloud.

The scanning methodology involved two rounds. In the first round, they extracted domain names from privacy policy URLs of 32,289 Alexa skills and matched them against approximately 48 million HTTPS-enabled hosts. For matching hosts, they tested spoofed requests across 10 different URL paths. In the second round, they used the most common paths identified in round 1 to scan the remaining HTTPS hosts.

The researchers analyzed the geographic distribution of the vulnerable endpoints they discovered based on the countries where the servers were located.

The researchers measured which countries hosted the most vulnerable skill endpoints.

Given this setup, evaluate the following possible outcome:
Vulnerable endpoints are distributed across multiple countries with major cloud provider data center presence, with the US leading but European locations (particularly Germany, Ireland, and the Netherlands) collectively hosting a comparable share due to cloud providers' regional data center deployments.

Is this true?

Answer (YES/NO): NO